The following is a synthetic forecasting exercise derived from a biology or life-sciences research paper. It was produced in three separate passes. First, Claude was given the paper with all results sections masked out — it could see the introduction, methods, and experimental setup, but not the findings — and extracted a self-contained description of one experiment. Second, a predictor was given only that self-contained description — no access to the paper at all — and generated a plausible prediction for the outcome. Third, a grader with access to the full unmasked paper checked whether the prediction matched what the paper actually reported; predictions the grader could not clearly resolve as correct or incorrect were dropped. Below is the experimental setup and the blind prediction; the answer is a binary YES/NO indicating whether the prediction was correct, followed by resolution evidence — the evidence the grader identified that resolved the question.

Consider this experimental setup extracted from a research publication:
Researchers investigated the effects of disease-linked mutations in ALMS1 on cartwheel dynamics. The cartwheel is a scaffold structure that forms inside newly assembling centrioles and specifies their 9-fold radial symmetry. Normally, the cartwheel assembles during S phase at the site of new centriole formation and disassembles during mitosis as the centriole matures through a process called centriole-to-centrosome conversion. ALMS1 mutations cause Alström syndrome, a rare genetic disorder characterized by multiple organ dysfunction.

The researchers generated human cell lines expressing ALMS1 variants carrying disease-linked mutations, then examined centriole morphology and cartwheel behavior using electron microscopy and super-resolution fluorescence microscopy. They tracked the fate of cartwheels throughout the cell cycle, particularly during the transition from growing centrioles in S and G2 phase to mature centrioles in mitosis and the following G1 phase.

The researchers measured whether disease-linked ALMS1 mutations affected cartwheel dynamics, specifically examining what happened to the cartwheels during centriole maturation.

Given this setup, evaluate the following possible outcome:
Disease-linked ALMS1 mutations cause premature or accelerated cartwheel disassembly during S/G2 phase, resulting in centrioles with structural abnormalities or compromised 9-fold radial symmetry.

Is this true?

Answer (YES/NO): NO